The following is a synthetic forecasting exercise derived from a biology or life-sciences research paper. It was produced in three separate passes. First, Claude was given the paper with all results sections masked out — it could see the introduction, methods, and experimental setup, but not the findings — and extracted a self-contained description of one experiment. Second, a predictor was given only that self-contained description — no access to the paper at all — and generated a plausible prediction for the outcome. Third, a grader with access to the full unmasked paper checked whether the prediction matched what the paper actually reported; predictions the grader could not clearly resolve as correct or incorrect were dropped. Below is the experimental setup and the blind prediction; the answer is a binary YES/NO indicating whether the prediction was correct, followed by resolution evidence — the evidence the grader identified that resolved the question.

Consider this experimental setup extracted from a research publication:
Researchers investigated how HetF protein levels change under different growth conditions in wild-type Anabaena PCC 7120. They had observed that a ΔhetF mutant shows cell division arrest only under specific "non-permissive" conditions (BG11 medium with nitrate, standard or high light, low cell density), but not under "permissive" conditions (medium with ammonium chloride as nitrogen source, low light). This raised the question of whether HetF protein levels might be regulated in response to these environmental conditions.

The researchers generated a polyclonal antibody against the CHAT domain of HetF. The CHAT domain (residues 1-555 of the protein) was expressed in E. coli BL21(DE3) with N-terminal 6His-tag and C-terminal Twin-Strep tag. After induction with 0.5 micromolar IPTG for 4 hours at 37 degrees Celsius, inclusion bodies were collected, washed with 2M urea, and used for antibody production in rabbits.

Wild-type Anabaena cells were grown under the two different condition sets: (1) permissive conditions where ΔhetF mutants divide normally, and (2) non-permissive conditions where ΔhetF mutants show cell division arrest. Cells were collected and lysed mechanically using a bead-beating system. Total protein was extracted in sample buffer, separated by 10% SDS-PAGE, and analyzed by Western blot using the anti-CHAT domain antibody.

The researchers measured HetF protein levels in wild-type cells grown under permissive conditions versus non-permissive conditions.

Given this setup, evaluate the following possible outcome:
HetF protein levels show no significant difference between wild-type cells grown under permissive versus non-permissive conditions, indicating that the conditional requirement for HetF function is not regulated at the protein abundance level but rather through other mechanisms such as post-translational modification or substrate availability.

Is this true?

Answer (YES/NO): NO